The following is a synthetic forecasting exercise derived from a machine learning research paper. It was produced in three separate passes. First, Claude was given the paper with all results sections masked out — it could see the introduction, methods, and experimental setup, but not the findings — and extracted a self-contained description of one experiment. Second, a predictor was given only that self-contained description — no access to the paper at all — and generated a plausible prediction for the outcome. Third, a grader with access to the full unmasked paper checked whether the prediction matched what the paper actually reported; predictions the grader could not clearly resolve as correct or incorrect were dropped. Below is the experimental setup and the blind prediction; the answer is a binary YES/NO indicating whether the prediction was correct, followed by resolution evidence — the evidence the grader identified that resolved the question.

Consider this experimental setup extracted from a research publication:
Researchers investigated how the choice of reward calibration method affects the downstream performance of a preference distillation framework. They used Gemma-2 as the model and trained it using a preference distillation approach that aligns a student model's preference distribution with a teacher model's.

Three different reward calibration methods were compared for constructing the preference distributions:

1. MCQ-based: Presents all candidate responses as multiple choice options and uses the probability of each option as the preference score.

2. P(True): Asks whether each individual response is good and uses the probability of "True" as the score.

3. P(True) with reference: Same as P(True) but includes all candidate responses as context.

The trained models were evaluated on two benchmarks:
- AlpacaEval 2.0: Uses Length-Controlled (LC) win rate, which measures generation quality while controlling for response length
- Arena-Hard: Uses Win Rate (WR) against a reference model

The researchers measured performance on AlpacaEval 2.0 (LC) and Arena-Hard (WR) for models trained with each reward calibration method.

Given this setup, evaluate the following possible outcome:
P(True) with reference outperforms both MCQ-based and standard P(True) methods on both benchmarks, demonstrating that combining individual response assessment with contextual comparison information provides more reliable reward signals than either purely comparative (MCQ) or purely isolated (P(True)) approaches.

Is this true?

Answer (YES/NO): NO